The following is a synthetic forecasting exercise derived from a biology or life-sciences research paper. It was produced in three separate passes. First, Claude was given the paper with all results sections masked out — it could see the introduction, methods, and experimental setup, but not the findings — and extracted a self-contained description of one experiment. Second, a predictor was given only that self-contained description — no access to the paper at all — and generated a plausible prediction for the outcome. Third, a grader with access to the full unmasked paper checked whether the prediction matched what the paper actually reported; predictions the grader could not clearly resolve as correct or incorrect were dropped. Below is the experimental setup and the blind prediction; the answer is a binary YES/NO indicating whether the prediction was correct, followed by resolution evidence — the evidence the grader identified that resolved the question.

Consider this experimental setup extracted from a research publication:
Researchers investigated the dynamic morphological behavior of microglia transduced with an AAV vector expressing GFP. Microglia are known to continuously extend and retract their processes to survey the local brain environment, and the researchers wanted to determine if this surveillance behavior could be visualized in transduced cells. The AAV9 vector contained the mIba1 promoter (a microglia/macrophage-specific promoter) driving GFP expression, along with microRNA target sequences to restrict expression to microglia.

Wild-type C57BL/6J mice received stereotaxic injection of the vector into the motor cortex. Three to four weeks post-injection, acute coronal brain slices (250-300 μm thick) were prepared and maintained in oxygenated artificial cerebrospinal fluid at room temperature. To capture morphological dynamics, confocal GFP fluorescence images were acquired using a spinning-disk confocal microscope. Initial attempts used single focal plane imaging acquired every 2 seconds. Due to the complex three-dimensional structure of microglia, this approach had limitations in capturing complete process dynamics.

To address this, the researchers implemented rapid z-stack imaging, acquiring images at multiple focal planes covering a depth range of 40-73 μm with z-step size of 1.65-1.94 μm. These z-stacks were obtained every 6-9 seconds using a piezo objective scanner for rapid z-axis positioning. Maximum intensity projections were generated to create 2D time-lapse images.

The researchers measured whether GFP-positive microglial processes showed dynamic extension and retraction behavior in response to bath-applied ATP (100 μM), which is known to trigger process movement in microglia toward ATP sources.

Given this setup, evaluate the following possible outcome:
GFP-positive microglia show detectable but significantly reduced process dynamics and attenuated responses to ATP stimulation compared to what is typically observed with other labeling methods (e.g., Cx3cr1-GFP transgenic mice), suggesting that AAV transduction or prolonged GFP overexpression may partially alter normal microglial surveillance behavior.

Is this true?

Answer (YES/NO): NO